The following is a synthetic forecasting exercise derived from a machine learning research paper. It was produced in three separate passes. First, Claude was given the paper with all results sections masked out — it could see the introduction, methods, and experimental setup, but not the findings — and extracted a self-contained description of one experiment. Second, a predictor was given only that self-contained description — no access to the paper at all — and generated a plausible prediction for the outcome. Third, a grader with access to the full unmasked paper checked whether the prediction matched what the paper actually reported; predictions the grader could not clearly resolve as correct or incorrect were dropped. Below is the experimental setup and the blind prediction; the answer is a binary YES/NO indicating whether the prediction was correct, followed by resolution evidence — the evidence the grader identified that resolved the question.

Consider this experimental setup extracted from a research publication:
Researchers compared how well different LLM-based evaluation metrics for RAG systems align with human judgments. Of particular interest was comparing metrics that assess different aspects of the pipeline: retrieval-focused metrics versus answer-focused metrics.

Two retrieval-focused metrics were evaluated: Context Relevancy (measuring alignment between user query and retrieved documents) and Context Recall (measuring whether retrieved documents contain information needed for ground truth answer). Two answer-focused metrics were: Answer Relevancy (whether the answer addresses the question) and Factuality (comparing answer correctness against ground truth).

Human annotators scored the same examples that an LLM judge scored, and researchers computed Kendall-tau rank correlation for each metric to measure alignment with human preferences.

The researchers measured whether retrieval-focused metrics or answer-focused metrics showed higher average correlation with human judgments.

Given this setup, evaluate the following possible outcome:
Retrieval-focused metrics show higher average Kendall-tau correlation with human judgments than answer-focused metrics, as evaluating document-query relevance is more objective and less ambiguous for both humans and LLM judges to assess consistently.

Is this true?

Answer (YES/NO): YES